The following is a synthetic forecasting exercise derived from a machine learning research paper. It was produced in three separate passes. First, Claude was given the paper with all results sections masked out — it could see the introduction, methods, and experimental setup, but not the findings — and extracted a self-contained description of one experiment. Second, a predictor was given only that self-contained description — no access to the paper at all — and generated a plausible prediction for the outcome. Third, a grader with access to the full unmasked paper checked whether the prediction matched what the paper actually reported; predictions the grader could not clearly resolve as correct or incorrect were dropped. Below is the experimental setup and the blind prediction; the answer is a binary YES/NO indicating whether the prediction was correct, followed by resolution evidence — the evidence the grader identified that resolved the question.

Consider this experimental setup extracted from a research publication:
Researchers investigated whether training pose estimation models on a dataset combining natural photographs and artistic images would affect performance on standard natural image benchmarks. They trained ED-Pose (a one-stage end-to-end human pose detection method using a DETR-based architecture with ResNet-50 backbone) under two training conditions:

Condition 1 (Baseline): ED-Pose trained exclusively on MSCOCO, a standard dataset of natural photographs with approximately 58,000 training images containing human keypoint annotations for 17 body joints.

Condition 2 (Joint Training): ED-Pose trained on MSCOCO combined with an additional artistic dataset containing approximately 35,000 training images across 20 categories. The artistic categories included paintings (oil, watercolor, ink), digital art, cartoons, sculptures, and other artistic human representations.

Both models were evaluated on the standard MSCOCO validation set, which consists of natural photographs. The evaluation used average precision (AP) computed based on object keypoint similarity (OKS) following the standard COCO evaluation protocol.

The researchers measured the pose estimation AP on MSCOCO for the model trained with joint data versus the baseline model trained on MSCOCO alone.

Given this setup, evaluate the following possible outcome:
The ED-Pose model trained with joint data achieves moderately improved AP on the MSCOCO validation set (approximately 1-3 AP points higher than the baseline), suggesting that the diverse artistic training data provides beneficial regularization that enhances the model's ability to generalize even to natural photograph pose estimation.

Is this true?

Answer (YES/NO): NO